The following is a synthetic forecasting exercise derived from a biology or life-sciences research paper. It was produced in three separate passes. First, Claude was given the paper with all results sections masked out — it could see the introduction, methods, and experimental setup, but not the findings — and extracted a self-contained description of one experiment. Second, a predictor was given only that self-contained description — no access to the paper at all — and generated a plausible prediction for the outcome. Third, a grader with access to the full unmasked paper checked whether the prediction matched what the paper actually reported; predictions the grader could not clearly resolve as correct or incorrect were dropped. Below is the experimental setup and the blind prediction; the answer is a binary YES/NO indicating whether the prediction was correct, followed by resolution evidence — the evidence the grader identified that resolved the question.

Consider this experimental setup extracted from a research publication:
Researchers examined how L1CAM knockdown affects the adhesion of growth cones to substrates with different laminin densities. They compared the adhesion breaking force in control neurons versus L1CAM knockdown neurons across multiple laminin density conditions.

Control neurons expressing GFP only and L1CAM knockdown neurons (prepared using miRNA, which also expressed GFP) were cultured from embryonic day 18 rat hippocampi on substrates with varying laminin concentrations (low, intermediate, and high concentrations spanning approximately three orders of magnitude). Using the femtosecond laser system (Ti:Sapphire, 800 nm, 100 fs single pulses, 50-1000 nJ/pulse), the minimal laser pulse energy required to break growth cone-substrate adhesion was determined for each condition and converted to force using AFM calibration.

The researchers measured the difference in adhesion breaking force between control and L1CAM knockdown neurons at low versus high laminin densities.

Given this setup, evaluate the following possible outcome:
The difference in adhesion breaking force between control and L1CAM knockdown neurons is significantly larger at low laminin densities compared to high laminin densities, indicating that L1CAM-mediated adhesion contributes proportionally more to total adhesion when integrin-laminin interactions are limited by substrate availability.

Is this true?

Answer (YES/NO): NO